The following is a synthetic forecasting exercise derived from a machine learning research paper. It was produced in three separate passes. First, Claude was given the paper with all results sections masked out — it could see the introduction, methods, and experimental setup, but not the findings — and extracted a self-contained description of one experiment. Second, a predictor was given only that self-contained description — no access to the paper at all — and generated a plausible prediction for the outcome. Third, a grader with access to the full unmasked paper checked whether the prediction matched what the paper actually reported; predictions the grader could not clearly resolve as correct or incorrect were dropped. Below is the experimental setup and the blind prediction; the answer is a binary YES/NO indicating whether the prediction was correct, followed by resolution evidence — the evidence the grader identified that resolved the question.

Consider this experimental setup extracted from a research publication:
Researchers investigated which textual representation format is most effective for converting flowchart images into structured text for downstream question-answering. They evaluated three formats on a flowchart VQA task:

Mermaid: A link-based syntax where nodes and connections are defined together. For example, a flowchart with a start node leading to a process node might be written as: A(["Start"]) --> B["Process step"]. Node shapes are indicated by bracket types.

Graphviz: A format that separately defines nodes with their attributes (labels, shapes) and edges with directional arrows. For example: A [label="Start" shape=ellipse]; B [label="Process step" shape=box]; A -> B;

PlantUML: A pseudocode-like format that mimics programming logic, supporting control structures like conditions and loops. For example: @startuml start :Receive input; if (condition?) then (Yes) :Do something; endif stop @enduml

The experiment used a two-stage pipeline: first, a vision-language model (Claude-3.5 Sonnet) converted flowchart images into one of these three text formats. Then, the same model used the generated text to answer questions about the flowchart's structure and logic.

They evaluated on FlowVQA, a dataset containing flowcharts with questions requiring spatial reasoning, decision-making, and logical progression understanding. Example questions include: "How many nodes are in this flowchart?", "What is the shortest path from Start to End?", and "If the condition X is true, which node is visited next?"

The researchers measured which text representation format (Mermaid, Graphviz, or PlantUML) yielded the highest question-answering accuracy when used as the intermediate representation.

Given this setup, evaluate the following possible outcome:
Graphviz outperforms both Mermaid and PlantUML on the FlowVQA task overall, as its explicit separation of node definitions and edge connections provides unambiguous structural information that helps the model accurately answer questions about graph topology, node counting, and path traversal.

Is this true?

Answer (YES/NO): YES